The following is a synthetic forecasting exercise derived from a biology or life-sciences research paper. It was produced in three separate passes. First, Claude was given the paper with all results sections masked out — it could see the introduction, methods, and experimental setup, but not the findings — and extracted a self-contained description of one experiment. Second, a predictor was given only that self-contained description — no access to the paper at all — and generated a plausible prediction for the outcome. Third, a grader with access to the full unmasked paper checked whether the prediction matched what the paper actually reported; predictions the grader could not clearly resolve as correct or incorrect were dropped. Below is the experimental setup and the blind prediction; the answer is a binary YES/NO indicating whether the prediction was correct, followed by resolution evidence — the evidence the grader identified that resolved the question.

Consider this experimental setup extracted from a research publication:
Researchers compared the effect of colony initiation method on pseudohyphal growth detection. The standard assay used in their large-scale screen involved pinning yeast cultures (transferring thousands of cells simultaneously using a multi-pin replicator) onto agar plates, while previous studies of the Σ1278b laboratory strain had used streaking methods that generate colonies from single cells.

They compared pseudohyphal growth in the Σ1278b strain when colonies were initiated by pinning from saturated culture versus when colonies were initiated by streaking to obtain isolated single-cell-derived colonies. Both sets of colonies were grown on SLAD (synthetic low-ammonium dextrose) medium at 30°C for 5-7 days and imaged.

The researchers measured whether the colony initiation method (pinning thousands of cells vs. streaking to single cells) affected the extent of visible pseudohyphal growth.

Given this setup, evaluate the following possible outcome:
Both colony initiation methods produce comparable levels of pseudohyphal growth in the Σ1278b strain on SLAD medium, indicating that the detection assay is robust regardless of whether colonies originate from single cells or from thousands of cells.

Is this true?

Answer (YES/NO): NO